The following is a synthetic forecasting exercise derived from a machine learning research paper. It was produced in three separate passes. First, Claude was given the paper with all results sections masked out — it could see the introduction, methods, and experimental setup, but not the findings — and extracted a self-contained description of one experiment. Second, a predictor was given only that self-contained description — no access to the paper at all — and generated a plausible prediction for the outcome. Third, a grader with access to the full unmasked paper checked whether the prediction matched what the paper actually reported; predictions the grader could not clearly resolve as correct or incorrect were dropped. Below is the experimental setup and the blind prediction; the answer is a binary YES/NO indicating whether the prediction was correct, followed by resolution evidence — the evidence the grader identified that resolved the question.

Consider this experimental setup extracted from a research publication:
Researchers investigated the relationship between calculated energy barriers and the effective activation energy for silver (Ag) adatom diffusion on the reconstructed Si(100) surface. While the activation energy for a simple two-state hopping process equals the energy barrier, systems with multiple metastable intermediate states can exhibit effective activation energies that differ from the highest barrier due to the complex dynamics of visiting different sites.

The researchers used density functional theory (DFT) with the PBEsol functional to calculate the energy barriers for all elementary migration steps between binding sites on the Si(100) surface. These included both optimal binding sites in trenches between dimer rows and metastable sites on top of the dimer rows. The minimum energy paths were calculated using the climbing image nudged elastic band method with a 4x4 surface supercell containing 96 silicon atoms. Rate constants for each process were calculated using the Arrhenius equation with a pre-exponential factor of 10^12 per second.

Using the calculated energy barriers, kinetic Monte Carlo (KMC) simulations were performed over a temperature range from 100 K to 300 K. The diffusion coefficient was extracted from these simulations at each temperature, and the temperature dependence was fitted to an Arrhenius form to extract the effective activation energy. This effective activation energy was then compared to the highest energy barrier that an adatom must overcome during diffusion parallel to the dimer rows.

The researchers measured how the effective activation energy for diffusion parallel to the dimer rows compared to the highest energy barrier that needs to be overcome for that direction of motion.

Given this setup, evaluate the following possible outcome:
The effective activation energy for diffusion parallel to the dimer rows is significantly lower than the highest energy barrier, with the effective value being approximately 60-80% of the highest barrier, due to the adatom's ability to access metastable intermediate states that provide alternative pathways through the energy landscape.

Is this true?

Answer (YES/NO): NO